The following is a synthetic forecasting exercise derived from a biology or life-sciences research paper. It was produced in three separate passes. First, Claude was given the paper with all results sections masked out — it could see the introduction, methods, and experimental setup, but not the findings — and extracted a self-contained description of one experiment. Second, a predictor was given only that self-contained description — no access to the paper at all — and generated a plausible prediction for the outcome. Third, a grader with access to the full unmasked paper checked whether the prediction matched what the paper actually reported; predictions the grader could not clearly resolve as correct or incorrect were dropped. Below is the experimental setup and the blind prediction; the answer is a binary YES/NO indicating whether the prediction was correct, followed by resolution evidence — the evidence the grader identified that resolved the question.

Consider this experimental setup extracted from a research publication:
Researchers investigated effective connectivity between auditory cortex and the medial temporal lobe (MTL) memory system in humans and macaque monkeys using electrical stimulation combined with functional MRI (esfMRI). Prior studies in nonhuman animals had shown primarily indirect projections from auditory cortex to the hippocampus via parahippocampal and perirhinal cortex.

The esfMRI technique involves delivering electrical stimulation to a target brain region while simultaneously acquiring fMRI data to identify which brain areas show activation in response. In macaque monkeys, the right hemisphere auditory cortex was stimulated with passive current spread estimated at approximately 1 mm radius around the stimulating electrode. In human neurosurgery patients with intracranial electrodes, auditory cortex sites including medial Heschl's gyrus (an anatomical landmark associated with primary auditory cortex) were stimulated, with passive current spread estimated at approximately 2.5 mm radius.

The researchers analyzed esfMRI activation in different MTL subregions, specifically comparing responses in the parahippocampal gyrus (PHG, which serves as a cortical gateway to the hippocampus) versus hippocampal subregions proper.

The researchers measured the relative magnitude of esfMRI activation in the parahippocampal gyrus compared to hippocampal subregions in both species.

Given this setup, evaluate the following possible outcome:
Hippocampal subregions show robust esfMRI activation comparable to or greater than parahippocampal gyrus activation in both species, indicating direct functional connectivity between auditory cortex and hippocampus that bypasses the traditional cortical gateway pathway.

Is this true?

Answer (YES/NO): NO